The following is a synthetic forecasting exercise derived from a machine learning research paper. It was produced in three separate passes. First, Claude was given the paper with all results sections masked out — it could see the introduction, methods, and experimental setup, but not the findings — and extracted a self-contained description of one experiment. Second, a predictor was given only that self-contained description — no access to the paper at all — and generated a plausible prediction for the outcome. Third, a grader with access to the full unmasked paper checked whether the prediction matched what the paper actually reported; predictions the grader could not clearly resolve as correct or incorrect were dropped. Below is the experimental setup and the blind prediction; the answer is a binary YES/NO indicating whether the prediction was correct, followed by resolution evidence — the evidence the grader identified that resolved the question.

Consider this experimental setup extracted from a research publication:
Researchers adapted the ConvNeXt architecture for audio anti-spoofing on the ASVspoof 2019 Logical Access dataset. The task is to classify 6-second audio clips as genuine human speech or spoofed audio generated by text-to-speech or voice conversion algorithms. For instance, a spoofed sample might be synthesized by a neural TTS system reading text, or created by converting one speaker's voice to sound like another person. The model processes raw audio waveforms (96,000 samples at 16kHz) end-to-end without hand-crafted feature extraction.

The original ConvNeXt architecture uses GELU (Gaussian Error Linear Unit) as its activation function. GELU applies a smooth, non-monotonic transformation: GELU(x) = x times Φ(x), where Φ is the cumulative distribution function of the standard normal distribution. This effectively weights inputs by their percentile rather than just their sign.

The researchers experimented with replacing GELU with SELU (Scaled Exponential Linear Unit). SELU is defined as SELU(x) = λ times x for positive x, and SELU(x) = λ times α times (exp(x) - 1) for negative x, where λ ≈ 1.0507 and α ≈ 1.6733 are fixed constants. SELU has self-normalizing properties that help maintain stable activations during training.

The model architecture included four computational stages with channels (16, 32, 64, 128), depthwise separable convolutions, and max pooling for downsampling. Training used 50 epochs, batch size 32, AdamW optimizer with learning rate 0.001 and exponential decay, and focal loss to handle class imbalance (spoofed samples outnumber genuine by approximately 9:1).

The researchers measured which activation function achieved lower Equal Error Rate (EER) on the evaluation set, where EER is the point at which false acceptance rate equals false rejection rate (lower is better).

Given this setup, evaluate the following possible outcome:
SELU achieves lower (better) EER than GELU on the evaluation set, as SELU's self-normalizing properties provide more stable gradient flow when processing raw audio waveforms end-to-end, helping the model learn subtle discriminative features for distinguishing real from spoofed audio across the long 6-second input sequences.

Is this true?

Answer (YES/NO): YES